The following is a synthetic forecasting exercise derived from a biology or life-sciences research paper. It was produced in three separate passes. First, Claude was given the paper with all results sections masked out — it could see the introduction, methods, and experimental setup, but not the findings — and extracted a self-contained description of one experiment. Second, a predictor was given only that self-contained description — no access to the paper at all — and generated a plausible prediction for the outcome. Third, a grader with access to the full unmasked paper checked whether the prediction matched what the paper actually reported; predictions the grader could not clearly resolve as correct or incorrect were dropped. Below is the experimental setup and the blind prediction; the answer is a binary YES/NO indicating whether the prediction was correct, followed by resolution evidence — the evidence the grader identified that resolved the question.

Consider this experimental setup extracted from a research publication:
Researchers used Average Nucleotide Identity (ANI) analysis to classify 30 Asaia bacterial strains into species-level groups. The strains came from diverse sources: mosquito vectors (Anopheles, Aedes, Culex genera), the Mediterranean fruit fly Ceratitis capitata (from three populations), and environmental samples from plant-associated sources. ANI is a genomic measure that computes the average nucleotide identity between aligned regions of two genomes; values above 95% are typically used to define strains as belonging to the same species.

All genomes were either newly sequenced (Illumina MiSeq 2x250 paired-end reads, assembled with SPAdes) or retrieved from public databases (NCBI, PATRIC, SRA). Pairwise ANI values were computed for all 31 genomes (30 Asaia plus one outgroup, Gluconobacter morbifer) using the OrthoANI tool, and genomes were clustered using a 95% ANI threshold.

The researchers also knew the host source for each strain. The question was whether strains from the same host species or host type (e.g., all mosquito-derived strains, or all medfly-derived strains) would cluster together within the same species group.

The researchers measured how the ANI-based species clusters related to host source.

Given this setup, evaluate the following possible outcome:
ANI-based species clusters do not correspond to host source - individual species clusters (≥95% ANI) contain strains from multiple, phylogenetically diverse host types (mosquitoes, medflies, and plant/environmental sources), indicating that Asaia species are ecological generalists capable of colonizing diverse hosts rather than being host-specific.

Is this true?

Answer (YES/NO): NO